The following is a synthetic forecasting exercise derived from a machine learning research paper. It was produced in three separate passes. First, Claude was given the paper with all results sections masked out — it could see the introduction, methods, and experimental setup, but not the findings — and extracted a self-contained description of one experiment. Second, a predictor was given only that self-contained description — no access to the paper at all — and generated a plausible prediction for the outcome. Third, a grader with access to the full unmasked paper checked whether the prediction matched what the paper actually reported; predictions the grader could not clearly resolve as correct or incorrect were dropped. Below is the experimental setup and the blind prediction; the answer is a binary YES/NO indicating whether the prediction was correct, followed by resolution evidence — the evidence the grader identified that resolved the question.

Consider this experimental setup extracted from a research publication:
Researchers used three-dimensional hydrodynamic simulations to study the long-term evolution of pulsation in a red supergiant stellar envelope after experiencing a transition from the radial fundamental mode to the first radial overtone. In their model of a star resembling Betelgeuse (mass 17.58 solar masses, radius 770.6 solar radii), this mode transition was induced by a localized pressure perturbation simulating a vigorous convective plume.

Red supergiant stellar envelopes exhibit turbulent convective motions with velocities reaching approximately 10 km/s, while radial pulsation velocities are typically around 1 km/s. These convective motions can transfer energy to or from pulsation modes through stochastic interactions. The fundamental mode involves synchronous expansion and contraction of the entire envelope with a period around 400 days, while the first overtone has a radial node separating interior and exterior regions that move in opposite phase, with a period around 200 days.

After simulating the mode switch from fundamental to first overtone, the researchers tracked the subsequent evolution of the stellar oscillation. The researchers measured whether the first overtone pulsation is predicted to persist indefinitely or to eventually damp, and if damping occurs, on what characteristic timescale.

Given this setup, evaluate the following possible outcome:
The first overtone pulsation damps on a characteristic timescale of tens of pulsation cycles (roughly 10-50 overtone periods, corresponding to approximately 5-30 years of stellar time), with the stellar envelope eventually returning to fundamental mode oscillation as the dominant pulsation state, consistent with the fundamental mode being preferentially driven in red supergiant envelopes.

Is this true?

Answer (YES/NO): YES